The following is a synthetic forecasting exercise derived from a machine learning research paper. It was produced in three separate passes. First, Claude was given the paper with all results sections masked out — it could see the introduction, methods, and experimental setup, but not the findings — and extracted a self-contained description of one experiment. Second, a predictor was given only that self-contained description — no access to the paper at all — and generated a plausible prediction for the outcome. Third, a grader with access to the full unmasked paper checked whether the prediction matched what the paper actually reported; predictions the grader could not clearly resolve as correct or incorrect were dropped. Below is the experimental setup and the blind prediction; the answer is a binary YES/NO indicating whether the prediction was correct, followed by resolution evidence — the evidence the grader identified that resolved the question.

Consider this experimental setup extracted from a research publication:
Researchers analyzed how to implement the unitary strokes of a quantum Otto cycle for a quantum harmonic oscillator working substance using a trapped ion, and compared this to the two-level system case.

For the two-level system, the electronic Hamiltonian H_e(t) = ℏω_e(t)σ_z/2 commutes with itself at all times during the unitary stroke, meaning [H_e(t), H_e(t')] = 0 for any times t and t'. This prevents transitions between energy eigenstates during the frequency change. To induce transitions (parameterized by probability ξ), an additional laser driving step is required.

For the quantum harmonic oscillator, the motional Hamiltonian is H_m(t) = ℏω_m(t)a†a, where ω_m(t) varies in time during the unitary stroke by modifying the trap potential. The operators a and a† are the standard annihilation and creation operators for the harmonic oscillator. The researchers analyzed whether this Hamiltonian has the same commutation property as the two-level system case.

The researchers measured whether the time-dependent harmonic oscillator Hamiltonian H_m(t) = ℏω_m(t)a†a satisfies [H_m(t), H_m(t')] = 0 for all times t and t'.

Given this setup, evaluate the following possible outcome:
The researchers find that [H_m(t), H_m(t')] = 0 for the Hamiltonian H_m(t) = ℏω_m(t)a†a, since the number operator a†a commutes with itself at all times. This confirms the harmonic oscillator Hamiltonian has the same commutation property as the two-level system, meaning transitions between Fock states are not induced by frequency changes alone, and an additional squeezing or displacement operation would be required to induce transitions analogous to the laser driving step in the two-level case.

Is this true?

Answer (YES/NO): NO